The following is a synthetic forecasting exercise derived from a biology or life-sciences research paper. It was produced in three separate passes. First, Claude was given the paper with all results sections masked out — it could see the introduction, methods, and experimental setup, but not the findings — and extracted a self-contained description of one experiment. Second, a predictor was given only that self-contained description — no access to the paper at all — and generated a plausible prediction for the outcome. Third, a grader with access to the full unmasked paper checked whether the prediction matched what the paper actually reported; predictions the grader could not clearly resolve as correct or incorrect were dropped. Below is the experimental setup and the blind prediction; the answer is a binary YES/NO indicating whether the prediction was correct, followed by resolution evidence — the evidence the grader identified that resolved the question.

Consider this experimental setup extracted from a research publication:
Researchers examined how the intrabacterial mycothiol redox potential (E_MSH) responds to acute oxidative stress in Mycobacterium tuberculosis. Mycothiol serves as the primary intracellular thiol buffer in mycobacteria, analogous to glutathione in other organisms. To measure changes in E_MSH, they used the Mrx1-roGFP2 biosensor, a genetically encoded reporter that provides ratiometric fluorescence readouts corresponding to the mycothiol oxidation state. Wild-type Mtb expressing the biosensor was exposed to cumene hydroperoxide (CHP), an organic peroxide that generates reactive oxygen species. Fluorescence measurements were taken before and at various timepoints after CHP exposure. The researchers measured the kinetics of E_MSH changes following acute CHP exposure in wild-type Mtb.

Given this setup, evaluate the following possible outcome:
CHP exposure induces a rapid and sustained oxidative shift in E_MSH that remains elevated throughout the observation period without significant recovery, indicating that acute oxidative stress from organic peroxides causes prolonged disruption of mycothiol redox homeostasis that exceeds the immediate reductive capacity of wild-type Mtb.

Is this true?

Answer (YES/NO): YES